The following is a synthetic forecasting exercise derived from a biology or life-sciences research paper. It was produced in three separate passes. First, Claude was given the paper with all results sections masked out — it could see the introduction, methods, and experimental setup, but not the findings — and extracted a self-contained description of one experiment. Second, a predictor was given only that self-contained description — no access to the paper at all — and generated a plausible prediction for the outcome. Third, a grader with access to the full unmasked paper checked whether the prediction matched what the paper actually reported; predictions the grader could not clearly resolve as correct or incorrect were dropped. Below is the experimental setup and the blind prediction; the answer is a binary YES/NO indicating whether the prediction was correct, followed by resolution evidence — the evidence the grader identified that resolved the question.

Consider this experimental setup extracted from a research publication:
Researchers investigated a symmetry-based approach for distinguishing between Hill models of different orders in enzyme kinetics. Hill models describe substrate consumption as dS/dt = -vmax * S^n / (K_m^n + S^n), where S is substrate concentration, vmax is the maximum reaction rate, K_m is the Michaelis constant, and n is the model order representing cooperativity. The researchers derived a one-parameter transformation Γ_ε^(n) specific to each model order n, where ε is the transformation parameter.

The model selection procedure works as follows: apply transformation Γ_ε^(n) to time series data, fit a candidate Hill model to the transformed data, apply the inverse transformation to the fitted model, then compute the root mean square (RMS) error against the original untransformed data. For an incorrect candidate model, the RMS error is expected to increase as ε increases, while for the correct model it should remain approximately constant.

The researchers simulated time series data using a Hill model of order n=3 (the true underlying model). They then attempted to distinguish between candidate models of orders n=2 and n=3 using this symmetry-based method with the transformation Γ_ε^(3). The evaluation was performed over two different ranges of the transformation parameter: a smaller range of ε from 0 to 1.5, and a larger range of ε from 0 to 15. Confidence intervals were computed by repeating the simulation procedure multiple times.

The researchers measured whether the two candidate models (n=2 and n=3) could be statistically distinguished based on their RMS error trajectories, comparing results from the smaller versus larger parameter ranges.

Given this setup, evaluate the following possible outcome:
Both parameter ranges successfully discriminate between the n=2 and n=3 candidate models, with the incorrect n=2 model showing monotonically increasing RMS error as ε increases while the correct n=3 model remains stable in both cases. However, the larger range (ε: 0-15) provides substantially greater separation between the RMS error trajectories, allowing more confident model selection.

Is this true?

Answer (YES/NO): NO